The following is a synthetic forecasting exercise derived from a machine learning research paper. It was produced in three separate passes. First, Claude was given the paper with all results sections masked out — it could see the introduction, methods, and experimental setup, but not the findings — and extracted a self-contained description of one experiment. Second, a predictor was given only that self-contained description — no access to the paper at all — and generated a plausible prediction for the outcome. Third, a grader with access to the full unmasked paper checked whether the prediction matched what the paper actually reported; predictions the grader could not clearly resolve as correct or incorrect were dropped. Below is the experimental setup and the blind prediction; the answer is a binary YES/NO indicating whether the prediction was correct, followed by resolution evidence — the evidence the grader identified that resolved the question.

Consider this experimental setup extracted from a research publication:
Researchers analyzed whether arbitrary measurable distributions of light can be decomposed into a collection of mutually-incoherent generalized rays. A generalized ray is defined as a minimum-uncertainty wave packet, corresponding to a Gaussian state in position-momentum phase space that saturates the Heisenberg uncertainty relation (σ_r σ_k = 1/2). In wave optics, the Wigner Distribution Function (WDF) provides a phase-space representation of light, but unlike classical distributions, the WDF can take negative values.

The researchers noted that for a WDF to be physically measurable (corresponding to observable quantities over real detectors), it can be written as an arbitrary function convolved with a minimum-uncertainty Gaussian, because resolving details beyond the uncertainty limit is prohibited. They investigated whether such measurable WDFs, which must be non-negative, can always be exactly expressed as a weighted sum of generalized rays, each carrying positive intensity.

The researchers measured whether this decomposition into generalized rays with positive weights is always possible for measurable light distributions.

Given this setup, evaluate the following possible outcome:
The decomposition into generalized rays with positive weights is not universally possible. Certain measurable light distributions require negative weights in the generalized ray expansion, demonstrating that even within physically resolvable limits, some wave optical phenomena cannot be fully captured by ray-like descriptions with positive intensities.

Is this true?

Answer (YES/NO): NO